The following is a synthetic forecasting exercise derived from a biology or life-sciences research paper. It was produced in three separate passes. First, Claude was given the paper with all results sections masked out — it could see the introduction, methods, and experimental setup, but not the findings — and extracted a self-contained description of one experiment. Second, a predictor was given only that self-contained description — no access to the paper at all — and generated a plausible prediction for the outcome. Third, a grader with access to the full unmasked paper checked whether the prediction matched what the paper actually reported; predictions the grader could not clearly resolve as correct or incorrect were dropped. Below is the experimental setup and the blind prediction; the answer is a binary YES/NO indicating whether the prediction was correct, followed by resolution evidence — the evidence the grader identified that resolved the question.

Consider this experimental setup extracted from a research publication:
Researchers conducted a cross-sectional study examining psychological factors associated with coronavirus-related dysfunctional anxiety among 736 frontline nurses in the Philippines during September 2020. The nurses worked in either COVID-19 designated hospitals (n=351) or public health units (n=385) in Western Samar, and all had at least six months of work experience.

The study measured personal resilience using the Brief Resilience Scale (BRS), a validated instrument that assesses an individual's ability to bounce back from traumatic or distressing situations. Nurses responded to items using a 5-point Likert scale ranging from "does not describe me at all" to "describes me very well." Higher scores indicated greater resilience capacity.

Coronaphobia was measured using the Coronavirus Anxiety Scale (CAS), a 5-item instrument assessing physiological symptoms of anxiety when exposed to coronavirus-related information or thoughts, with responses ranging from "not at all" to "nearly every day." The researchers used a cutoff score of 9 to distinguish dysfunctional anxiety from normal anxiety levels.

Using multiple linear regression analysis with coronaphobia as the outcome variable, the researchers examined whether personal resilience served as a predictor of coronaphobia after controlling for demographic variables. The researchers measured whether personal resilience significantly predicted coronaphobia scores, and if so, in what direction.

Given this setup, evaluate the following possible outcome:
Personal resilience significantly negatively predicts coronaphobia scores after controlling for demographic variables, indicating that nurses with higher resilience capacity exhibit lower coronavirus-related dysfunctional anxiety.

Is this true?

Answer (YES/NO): YES